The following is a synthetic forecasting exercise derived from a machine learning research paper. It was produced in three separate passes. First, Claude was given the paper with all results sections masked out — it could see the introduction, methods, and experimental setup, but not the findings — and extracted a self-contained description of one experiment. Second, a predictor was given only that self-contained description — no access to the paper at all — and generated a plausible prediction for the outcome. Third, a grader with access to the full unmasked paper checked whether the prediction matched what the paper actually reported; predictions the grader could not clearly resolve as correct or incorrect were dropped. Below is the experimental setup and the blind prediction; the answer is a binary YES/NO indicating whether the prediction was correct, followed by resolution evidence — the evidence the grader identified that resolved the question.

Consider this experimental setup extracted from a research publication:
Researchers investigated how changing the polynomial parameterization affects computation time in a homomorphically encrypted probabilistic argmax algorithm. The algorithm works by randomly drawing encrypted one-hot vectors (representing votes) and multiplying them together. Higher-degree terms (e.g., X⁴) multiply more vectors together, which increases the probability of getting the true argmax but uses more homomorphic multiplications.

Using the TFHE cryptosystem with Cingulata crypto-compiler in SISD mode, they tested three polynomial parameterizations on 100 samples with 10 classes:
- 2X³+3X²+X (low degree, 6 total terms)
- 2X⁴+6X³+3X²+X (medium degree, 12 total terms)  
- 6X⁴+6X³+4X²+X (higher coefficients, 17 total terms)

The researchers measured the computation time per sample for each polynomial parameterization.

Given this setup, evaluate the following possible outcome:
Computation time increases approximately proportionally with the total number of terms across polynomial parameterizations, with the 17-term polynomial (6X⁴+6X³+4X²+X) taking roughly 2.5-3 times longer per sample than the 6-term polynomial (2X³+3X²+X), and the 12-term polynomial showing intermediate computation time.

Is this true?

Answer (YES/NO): NO